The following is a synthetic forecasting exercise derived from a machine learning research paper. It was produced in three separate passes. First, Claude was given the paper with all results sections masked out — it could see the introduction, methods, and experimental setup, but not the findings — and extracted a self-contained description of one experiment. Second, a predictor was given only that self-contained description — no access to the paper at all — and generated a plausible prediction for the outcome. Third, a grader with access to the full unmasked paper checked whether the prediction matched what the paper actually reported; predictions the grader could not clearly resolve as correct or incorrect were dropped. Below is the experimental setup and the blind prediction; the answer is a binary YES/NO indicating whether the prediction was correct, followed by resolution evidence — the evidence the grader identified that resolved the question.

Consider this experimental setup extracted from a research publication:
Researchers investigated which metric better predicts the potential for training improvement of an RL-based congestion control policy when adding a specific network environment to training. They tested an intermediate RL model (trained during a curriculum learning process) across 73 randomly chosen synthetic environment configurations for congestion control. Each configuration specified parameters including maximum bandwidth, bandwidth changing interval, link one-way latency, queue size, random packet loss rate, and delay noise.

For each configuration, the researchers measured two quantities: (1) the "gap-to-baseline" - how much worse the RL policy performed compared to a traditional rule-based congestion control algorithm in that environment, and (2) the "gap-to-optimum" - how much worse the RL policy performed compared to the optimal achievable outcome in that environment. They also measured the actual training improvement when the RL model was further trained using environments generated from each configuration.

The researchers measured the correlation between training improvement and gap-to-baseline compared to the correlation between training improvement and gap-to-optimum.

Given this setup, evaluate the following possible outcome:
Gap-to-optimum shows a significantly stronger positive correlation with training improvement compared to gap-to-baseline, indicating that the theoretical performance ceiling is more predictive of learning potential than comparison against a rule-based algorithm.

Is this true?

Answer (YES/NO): NO